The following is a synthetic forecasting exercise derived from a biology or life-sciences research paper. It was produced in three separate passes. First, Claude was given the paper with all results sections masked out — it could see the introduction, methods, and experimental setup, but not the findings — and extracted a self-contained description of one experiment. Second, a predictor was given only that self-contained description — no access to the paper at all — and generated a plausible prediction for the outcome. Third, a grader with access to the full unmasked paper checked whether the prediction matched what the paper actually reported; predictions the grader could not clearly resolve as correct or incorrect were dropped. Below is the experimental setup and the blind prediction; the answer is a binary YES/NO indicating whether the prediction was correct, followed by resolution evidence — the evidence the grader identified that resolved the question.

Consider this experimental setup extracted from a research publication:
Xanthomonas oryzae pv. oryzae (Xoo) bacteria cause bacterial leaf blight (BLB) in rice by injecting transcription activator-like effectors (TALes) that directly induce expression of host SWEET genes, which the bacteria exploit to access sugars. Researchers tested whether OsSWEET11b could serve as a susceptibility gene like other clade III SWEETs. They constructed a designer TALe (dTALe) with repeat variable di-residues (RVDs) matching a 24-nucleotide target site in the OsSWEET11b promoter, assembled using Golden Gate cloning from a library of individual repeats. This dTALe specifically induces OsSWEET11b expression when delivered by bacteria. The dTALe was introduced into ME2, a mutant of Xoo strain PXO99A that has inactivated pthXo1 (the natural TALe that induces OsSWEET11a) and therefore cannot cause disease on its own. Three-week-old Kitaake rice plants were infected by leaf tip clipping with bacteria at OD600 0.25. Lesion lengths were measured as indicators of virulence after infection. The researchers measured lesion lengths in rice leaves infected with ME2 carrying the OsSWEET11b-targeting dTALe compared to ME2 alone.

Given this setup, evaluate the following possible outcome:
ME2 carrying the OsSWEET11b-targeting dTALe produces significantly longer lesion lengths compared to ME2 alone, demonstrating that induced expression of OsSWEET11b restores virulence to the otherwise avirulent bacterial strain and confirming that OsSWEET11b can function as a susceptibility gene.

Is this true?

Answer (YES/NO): YES